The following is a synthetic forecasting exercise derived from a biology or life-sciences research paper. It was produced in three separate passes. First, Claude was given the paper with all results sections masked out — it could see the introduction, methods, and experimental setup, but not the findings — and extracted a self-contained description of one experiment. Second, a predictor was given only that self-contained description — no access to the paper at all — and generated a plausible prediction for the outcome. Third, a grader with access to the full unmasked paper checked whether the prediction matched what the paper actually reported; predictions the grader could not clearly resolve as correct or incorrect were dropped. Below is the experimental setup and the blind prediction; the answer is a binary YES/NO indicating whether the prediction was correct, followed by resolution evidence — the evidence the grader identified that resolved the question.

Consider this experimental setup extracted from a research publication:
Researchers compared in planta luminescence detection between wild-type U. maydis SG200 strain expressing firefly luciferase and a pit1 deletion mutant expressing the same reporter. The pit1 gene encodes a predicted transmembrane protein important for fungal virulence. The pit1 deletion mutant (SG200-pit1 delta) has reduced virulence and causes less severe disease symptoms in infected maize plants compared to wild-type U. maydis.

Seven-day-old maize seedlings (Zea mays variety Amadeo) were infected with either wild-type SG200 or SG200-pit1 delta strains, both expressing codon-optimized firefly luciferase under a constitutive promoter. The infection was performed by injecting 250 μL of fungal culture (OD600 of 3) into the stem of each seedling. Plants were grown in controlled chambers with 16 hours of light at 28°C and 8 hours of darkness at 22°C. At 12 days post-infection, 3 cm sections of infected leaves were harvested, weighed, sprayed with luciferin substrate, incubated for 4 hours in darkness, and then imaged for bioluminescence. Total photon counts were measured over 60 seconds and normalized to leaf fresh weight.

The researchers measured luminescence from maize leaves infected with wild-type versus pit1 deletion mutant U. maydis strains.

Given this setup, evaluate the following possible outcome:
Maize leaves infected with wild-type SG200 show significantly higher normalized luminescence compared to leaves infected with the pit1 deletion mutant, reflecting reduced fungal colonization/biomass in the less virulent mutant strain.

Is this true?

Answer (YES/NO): YES